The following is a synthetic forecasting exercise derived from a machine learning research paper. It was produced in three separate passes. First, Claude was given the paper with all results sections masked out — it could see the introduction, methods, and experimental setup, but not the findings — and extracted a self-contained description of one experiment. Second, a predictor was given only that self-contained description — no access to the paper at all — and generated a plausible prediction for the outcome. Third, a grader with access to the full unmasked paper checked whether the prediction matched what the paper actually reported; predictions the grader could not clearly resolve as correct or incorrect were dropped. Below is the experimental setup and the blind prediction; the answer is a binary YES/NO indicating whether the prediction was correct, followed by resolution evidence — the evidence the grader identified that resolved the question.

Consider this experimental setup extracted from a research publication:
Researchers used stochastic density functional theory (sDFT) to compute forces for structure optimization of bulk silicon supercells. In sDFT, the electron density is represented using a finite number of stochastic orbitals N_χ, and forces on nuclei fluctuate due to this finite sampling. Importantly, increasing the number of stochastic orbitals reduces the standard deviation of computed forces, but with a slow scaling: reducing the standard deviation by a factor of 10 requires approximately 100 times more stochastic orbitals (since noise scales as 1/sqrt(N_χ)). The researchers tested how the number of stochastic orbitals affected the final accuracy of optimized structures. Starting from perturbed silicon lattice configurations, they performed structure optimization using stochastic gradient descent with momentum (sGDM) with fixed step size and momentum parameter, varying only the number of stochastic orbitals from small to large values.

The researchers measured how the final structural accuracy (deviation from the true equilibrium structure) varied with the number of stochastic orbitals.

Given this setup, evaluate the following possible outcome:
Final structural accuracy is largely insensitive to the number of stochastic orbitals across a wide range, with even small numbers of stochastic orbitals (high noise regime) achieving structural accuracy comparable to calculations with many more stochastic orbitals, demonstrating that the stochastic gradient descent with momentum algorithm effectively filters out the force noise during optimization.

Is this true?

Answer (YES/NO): NO